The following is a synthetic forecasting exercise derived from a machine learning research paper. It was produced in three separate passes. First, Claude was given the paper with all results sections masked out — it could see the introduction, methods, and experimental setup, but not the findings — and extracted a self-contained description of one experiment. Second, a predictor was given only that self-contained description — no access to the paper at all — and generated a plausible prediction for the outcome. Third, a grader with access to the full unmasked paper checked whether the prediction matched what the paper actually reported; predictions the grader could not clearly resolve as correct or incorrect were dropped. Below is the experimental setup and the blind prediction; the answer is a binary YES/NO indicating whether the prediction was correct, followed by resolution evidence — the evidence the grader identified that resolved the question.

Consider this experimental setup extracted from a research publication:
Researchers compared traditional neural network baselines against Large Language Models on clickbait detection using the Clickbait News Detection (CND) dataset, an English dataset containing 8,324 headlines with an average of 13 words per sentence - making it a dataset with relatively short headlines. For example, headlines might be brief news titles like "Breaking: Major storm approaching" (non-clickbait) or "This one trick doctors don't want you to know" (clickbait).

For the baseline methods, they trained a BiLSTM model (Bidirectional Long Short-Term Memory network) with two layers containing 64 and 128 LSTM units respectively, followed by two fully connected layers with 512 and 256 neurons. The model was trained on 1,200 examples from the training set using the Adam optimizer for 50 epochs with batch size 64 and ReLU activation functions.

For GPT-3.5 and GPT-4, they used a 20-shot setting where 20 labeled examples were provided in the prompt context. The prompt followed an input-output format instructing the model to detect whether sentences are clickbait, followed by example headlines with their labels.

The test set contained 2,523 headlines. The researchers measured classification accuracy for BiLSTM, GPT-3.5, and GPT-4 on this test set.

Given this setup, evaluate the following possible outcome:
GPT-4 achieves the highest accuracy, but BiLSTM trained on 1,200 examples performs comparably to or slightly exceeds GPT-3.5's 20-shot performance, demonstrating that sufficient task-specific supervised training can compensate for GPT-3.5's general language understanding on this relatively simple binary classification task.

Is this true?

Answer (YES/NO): NO